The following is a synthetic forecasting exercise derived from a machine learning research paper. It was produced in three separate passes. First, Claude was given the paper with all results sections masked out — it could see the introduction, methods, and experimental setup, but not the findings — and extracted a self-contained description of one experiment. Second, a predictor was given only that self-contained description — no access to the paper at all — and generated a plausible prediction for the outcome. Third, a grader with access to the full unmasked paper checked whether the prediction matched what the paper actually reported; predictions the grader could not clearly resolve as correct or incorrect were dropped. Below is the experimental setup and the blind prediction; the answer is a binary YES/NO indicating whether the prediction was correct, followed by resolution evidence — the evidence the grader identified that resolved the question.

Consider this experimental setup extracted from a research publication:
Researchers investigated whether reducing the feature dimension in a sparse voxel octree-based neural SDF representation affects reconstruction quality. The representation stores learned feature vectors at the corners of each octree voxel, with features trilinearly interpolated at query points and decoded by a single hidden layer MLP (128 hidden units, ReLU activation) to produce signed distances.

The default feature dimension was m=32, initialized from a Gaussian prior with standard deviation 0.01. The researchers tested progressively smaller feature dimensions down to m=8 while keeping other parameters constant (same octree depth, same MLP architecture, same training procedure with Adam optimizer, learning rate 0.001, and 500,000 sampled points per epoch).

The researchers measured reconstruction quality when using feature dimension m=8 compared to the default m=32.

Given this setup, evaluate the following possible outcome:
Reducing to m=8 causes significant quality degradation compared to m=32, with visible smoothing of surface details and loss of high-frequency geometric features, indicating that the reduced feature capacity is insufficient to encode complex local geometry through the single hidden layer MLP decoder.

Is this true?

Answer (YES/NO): NO